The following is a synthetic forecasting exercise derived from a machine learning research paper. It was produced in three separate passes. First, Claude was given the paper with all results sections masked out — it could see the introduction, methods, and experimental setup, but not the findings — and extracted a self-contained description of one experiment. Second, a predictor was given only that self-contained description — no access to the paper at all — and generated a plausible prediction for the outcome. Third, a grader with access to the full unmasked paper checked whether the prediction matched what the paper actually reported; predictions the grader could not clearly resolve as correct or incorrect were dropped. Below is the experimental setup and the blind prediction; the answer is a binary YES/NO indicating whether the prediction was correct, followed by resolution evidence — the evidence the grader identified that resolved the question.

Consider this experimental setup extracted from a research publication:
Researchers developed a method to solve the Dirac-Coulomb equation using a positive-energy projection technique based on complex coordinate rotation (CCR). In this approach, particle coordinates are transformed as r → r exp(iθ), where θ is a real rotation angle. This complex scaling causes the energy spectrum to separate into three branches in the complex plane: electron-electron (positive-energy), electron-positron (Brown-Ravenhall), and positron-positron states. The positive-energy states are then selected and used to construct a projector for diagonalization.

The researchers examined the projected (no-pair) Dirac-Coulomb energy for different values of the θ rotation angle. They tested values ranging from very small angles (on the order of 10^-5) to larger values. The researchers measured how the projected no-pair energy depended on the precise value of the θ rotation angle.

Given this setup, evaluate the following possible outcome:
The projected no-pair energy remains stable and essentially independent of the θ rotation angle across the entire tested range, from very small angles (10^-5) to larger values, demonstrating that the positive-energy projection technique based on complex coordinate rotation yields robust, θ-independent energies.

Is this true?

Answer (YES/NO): NO